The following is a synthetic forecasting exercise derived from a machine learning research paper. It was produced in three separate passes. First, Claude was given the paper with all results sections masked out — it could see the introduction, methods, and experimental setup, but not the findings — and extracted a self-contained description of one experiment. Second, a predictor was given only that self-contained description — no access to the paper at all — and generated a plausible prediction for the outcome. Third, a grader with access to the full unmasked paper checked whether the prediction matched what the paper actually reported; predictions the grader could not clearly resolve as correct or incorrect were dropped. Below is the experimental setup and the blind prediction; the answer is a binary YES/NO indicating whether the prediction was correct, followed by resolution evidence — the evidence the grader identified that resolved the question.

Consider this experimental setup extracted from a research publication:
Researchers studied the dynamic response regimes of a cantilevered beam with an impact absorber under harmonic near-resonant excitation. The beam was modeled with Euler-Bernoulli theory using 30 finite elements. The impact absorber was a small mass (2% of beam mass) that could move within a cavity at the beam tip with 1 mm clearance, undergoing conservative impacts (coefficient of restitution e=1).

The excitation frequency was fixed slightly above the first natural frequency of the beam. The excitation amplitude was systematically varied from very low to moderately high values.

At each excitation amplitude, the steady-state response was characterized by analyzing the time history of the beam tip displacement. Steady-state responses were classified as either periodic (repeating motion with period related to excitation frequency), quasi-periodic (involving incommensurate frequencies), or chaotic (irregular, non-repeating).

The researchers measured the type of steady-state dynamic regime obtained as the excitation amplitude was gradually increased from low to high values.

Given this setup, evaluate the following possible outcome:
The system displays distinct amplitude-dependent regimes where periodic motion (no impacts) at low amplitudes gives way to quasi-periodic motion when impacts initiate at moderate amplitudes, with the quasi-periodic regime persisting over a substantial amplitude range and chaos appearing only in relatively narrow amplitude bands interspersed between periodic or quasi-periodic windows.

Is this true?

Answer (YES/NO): NO